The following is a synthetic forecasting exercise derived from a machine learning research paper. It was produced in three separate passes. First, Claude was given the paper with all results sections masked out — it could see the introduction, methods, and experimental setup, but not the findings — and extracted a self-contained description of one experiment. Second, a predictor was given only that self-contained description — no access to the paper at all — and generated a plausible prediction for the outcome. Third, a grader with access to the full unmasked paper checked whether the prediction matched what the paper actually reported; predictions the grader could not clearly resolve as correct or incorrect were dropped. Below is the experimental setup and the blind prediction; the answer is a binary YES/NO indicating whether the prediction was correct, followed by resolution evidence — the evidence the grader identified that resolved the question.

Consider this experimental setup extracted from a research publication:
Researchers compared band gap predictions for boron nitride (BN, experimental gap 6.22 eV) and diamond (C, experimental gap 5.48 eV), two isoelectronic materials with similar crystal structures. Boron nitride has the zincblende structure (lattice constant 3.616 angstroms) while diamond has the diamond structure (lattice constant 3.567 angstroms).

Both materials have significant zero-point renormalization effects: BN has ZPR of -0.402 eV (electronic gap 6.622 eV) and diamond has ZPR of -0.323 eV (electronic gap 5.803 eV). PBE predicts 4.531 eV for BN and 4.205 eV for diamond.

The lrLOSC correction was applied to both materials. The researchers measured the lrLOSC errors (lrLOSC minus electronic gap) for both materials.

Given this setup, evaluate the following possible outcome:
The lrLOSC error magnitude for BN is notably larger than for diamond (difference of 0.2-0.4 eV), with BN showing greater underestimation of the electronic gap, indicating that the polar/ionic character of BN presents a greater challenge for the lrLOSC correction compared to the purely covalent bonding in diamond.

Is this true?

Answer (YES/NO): NO